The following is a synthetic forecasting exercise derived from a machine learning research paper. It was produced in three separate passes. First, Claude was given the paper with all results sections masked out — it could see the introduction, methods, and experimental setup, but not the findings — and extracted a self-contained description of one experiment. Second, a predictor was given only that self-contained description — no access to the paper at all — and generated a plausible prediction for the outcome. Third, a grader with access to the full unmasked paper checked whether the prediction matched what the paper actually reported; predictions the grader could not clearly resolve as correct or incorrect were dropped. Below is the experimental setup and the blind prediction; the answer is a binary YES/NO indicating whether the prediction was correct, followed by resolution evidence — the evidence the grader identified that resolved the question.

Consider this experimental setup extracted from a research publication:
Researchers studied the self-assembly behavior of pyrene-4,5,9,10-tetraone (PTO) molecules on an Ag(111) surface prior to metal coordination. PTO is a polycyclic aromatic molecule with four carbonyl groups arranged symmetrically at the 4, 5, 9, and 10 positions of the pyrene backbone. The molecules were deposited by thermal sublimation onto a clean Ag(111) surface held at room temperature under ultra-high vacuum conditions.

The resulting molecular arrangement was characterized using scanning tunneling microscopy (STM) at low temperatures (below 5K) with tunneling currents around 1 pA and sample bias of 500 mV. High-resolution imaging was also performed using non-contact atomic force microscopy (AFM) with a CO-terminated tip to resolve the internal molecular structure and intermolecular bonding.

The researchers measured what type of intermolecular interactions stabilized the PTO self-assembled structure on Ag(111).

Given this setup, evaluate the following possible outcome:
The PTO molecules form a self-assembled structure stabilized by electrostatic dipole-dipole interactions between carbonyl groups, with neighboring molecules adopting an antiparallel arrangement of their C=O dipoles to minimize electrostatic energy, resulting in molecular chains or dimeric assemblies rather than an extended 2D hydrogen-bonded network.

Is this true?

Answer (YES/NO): NO